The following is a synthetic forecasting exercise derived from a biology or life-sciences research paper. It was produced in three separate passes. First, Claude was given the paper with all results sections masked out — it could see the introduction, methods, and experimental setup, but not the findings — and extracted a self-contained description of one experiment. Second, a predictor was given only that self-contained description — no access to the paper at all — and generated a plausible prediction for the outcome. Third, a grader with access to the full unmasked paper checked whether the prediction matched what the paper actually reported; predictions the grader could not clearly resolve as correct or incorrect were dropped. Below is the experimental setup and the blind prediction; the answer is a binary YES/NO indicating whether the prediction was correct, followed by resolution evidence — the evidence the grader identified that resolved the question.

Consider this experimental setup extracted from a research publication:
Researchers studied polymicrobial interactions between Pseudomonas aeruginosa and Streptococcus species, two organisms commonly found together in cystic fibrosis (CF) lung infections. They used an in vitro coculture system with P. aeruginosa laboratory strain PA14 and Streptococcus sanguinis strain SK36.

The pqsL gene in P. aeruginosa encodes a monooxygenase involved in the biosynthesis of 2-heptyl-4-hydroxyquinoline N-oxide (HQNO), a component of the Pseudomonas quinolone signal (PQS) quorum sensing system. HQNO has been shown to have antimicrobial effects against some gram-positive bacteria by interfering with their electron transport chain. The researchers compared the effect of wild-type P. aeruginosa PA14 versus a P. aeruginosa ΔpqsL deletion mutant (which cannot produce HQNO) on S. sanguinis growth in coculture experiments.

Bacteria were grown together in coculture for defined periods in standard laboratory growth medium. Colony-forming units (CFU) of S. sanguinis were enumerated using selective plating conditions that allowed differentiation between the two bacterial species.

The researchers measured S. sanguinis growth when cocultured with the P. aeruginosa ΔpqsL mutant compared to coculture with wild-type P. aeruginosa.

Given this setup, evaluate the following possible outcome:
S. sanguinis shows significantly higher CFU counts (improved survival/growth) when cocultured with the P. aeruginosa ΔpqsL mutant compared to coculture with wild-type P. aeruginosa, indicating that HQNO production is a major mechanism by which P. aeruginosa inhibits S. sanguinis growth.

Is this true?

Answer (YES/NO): NO